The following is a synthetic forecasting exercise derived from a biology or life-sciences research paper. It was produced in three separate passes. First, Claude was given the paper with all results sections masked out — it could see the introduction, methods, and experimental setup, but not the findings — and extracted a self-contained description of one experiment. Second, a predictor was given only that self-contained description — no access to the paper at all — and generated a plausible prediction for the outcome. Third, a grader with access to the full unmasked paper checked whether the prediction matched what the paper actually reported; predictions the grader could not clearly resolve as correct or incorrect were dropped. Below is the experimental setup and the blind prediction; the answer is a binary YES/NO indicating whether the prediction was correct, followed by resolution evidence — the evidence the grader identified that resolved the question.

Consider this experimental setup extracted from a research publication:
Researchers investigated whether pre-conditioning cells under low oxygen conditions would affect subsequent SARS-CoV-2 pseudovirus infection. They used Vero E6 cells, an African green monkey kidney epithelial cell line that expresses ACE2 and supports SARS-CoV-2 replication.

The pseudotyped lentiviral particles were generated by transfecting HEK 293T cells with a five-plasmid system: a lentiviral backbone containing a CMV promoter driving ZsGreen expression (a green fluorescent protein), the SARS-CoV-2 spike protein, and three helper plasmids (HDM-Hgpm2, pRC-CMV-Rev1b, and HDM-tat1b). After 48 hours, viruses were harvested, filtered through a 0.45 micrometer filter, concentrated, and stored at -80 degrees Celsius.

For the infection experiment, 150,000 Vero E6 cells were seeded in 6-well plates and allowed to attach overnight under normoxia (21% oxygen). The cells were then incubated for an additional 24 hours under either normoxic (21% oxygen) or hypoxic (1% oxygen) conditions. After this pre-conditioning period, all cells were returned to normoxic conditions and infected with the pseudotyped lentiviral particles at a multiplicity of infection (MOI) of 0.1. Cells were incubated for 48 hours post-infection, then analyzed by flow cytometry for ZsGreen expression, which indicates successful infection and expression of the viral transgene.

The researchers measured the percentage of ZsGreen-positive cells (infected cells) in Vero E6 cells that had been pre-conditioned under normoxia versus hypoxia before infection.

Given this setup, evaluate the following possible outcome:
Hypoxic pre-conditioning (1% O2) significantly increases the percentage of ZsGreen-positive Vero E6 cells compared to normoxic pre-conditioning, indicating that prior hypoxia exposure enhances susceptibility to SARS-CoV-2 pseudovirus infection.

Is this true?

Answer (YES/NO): NO